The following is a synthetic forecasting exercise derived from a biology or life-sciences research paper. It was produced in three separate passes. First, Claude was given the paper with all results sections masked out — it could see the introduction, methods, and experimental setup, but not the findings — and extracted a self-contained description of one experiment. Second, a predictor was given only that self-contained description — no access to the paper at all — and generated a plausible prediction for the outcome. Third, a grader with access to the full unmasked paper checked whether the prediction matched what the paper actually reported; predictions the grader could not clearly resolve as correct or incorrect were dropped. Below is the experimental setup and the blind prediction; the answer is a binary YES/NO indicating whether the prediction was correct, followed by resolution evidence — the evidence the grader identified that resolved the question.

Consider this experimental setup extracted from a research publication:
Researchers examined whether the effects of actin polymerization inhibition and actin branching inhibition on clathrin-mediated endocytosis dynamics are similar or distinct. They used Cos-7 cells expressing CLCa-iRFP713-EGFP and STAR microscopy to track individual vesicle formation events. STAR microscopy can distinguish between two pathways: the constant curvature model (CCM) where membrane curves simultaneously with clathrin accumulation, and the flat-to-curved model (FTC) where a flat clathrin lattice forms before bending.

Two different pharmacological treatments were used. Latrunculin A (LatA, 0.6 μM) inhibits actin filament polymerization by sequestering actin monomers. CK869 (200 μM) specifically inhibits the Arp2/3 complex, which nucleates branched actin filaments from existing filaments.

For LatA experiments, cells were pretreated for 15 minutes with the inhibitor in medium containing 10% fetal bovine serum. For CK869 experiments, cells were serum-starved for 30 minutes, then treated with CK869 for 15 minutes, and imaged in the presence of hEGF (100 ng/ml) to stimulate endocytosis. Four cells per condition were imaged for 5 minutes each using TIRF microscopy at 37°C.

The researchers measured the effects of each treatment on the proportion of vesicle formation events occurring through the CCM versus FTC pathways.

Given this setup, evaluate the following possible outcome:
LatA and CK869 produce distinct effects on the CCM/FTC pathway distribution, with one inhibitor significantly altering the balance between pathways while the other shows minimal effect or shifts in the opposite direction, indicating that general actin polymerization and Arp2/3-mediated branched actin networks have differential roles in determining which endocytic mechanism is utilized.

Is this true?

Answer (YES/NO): YES